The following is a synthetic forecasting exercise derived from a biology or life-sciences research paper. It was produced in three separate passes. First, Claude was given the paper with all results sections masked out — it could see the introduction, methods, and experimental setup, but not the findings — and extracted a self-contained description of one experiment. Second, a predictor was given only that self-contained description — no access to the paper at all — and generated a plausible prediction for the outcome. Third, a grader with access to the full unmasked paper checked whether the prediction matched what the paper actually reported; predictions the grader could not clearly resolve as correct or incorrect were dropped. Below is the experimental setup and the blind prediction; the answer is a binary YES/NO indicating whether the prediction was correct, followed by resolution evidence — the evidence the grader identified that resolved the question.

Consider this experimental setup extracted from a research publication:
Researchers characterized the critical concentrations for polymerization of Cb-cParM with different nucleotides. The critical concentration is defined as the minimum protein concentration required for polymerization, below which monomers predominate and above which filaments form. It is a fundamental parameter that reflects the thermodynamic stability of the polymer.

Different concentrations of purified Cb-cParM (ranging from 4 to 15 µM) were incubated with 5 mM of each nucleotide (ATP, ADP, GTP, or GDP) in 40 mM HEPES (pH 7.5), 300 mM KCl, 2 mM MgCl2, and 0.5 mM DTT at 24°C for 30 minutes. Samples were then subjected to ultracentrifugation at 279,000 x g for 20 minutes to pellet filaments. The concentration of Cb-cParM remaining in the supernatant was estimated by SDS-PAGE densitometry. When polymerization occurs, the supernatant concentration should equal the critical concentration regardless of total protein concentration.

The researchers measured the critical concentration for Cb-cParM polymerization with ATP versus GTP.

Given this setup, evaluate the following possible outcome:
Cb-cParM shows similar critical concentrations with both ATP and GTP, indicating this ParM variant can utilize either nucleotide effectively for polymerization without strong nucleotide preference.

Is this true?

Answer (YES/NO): YES